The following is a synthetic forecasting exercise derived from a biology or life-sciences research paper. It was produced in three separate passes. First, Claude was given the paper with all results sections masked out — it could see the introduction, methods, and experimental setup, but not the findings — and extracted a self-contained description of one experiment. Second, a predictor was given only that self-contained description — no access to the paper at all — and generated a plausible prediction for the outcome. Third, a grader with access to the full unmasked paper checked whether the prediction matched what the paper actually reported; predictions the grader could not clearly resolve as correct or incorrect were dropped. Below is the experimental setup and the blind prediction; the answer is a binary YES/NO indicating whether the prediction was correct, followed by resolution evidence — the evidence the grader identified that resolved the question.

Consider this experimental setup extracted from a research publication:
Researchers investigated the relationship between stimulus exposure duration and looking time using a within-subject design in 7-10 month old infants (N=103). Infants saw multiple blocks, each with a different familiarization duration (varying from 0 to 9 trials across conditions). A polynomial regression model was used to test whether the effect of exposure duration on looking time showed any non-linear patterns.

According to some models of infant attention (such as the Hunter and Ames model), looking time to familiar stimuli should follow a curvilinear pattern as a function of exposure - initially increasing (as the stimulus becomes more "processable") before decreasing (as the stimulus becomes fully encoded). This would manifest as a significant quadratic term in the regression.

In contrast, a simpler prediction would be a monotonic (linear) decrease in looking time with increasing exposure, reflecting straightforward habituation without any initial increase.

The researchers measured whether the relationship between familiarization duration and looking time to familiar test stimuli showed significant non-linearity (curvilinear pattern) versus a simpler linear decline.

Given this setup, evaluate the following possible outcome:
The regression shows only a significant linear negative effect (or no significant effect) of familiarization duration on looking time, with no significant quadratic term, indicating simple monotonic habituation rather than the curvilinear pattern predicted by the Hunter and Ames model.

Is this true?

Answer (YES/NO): YES